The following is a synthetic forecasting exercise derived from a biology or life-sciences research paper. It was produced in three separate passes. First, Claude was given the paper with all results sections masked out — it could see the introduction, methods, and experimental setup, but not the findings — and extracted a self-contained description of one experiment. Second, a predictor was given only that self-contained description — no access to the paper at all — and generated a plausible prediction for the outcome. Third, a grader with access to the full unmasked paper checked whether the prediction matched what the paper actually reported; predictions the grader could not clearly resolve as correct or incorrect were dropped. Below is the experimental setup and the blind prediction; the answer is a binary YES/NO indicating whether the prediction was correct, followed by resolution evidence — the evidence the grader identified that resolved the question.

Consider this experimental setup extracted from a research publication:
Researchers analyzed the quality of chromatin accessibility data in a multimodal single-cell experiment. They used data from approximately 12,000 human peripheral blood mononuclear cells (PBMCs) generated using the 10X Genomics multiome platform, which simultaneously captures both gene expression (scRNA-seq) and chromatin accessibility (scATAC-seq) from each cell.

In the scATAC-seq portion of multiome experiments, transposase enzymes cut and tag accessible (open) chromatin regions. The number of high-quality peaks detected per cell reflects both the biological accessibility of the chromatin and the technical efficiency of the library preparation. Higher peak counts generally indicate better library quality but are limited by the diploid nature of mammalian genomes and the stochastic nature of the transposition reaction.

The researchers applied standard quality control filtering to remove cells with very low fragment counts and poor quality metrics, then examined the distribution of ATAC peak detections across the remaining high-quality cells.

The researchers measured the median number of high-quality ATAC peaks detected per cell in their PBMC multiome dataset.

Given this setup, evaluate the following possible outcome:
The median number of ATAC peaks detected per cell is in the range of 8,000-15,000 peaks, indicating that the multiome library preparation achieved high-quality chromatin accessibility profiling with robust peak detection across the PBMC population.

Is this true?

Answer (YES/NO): YES